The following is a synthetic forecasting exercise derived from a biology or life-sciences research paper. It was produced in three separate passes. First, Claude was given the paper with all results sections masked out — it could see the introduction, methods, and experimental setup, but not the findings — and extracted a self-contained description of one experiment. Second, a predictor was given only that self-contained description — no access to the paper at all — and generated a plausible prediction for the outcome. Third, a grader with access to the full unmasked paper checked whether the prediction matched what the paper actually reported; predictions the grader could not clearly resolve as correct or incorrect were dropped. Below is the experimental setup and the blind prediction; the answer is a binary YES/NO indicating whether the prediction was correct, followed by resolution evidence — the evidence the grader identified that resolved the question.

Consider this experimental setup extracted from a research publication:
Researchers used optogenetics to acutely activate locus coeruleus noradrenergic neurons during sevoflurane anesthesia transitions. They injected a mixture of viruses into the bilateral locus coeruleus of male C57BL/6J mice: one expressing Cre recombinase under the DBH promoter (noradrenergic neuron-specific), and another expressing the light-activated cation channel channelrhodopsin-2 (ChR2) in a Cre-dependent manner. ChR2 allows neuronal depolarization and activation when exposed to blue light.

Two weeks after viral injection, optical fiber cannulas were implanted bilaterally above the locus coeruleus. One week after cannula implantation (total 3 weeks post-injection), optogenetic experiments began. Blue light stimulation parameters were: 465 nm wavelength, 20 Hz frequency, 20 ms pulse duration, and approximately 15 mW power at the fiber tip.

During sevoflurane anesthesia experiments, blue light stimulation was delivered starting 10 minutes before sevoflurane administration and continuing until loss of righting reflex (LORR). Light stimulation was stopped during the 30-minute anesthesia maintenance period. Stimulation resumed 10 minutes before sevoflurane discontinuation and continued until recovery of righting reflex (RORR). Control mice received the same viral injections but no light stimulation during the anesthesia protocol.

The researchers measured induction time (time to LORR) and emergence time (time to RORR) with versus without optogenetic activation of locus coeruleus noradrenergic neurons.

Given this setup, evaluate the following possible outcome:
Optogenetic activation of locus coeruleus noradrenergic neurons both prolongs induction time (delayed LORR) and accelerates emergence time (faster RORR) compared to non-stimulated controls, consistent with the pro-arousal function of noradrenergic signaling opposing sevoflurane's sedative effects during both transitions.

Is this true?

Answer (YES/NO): YES